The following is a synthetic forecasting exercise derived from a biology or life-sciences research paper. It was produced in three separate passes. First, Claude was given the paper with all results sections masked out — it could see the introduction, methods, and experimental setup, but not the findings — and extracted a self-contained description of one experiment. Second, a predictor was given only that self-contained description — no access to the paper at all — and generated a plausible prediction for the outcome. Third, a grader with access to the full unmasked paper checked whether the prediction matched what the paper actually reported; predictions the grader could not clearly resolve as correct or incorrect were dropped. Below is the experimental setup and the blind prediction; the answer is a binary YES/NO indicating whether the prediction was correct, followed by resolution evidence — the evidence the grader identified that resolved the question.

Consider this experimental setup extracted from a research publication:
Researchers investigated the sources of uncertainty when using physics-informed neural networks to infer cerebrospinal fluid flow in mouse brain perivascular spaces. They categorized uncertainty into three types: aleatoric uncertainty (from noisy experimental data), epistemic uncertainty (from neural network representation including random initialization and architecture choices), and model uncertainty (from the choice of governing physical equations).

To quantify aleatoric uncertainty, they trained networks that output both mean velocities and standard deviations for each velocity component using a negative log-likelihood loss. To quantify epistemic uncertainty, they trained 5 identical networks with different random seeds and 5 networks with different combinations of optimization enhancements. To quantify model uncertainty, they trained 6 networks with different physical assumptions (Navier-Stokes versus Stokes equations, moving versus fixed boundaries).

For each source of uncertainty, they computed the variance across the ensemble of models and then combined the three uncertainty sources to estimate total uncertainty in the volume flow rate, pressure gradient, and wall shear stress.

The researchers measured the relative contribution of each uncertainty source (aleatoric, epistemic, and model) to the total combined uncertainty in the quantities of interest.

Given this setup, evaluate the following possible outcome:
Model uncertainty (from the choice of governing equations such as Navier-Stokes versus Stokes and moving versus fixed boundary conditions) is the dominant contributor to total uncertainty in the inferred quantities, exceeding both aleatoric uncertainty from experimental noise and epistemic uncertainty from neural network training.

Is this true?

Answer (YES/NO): NO